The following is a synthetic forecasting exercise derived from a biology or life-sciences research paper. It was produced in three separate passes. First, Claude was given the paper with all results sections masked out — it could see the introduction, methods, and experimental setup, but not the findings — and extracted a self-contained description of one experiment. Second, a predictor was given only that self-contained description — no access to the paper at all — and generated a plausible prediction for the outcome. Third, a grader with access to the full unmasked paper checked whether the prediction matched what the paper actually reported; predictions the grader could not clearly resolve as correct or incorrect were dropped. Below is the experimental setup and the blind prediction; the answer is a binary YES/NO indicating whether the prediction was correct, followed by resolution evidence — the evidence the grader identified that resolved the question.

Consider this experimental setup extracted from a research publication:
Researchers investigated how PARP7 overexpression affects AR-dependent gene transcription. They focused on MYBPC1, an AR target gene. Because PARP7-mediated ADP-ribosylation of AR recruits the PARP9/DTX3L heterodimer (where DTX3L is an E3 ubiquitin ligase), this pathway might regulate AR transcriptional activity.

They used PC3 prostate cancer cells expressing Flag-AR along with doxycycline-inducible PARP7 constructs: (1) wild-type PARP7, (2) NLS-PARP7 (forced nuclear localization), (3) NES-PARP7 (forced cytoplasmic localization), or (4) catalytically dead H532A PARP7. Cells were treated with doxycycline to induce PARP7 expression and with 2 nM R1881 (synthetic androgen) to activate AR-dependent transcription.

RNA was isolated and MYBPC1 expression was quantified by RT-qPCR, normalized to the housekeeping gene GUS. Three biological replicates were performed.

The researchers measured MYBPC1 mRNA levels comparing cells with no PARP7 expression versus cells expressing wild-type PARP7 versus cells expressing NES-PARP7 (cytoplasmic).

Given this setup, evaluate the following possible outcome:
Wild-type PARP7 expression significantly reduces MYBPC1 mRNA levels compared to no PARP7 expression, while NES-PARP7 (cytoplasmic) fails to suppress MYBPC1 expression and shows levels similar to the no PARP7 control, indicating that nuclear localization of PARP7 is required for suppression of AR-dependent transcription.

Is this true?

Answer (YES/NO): NO